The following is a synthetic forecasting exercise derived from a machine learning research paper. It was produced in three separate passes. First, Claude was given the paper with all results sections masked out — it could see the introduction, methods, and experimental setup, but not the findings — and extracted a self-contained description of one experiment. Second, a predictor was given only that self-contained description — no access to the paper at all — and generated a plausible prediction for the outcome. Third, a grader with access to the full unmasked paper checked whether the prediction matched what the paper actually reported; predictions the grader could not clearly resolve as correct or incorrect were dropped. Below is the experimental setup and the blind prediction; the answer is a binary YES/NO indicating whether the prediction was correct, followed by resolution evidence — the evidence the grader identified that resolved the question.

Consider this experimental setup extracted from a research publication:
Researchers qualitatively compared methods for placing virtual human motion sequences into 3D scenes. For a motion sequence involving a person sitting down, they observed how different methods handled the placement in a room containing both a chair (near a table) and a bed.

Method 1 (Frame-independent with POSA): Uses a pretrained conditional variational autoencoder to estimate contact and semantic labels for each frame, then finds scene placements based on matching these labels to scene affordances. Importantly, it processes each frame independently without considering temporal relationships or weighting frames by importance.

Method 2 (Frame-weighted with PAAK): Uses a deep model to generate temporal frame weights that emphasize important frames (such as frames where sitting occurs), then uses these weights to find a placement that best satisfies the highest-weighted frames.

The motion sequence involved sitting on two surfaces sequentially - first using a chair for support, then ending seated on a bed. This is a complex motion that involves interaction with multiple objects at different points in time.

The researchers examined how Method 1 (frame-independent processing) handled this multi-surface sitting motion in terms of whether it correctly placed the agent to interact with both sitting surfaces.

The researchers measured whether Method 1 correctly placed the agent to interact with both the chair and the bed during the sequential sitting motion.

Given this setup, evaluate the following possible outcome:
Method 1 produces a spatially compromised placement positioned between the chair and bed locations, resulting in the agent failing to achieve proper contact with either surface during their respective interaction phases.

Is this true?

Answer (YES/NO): NO